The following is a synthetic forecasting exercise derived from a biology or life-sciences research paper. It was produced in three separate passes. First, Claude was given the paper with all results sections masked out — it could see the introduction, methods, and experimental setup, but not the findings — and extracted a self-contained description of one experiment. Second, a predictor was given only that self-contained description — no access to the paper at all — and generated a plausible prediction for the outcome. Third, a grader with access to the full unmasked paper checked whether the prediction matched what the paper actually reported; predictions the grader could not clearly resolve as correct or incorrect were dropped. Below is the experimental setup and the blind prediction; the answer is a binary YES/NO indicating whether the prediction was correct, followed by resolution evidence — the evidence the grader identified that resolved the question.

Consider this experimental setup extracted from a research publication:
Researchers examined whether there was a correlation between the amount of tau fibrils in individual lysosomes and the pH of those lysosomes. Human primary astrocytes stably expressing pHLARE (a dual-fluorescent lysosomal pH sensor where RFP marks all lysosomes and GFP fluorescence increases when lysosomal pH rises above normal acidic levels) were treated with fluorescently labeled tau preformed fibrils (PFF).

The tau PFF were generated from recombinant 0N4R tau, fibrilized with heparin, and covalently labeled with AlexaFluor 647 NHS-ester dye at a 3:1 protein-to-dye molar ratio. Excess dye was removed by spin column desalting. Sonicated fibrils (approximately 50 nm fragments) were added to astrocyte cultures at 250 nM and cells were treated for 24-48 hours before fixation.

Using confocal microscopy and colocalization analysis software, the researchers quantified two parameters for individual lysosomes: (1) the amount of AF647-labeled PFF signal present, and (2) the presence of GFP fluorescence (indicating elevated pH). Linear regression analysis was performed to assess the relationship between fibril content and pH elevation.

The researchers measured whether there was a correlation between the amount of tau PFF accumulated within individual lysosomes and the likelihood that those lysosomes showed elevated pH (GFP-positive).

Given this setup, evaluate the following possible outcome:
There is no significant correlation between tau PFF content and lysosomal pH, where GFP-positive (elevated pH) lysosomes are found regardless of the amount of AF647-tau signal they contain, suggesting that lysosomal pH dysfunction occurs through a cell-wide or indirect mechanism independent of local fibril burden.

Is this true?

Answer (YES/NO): NO